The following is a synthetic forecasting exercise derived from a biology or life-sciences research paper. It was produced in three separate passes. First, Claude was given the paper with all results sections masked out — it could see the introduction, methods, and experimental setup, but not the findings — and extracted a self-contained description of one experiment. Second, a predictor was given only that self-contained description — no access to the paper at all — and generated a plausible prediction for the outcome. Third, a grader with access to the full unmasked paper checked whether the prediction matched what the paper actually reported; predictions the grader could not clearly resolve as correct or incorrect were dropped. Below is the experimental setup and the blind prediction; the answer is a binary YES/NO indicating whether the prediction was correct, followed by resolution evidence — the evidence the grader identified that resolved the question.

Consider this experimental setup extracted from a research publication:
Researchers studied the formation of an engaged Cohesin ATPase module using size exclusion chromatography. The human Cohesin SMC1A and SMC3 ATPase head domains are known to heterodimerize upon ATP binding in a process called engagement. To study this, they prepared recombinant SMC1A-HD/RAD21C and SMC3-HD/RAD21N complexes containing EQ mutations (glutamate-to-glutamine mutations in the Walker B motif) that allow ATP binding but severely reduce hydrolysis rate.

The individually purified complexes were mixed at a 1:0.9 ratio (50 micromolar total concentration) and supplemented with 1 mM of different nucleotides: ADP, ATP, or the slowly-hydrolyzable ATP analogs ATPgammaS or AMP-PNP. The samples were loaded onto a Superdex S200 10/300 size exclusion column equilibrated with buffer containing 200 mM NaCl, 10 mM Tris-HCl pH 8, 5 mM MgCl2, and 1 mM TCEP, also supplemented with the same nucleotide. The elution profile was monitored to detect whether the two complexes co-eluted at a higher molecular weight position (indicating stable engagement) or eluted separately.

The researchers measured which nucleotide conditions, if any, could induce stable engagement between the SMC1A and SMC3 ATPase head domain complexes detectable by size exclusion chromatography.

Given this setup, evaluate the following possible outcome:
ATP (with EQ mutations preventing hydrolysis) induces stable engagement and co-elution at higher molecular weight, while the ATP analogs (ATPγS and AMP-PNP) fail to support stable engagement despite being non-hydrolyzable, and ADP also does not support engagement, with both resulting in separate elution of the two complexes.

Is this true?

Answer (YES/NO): YES